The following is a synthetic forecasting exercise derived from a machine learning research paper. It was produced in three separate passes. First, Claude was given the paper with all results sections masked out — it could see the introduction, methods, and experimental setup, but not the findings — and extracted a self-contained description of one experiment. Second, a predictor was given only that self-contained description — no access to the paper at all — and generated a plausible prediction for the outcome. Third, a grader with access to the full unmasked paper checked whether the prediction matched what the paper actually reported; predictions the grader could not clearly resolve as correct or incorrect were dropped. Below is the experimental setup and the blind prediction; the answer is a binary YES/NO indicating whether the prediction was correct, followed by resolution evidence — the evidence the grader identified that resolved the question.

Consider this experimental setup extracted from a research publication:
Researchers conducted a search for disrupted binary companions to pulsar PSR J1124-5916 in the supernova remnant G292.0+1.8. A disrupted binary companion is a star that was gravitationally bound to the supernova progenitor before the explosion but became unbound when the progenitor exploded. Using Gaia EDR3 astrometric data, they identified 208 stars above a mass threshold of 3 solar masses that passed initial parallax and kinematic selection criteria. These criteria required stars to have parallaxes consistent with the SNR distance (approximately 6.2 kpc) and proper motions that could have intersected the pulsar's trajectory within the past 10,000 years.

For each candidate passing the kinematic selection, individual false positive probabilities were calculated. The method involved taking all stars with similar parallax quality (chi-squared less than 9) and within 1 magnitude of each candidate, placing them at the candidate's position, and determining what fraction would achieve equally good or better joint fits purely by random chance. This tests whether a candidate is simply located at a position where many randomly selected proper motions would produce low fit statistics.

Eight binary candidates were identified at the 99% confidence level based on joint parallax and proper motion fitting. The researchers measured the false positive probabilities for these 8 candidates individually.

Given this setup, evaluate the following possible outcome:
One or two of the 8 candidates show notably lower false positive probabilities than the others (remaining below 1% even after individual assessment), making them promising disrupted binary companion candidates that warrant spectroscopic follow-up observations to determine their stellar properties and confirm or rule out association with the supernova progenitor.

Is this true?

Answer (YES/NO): NO